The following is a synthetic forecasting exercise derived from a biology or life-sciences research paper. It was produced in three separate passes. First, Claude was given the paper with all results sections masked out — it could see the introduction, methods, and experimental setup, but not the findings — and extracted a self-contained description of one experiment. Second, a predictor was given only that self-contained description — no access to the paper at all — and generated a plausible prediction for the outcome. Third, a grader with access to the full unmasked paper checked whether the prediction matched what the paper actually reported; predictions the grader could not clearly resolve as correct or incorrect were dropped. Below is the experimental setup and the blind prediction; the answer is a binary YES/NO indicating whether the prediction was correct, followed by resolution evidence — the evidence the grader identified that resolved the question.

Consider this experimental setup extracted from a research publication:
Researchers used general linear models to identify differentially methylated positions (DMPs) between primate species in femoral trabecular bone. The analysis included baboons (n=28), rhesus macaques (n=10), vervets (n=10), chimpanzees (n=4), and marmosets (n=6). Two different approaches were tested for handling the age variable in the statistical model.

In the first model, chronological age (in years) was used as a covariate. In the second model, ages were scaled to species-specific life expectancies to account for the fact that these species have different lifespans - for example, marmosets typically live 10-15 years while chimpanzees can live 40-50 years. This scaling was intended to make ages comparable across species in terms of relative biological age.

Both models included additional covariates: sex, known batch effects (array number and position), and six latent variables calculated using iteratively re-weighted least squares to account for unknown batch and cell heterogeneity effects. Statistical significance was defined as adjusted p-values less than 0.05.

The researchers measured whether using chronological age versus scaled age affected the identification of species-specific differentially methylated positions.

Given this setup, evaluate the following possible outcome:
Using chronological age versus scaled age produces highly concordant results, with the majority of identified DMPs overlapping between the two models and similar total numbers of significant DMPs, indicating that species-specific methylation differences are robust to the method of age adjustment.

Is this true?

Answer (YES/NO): YES